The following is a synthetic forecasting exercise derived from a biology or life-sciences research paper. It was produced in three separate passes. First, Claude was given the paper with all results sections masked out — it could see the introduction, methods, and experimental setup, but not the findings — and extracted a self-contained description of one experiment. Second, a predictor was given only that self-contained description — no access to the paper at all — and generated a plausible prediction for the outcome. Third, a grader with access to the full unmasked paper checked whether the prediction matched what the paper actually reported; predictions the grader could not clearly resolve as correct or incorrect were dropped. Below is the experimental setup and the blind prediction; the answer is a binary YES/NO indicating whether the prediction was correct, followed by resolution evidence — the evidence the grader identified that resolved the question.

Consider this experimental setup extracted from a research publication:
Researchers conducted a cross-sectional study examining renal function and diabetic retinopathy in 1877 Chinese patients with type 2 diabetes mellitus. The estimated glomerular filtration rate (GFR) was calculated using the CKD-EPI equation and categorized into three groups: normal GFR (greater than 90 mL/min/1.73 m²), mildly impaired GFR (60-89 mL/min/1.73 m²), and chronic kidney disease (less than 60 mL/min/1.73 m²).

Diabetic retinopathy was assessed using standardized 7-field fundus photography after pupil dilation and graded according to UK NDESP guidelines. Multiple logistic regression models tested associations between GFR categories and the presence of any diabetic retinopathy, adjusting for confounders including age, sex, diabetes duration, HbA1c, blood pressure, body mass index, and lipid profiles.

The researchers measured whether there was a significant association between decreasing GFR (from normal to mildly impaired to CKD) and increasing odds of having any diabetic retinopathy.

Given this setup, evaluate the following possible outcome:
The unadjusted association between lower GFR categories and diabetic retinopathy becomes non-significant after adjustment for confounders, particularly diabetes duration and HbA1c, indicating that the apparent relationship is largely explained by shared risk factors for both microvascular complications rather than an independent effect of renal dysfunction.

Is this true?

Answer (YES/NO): NO